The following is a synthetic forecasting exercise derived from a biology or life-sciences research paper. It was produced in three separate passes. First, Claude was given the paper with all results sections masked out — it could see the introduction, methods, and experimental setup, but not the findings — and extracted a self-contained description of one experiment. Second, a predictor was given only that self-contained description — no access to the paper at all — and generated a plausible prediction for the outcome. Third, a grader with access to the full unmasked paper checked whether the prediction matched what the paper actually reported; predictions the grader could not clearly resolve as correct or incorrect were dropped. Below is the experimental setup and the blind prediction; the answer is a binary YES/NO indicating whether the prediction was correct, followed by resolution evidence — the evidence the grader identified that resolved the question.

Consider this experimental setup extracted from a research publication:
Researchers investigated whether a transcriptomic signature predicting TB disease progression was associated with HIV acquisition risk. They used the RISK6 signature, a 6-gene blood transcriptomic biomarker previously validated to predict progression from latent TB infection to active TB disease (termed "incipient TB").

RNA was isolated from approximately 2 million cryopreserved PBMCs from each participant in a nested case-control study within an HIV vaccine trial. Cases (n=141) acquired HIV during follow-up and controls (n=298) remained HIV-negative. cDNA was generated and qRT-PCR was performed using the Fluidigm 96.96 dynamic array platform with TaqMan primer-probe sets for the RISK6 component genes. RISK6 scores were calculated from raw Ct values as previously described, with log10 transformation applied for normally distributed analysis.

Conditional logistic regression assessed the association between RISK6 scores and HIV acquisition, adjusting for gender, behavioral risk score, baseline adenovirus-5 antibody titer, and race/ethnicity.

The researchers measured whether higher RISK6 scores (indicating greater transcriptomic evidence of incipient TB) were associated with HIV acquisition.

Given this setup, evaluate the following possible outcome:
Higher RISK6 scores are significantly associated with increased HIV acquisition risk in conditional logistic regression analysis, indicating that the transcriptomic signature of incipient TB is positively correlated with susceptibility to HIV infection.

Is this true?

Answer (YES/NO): NO